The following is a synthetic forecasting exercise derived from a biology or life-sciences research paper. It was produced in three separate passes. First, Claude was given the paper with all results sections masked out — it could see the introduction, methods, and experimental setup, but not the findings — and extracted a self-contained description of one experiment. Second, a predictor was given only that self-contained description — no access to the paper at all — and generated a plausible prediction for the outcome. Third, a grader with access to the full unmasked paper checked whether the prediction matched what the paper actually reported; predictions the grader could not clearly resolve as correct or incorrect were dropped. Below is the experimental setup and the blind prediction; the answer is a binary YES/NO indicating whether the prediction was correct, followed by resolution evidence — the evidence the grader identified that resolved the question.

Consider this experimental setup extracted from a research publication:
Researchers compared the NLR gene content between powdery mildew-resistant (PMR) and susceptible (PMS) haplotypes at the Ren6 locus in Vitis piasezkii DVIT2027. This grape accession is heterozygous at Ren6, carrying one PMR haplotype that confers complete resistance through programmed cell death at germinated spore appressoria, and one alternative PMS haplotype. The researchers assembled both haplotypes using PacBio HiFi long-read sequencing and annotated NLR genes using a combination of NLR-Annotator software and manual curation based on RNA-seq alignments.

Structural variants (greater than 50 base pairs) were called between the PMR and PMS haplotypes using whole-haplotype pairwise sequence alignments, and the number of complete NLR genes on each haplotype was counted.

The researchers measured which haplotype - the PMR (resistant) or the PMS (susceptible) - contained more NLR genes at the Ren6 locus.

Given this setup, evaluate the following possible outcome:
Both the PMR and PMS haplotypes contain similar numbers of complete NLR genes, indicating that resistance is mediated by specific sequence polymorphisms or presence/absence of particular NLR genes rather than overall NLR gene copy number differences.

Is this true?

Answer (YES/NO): NO